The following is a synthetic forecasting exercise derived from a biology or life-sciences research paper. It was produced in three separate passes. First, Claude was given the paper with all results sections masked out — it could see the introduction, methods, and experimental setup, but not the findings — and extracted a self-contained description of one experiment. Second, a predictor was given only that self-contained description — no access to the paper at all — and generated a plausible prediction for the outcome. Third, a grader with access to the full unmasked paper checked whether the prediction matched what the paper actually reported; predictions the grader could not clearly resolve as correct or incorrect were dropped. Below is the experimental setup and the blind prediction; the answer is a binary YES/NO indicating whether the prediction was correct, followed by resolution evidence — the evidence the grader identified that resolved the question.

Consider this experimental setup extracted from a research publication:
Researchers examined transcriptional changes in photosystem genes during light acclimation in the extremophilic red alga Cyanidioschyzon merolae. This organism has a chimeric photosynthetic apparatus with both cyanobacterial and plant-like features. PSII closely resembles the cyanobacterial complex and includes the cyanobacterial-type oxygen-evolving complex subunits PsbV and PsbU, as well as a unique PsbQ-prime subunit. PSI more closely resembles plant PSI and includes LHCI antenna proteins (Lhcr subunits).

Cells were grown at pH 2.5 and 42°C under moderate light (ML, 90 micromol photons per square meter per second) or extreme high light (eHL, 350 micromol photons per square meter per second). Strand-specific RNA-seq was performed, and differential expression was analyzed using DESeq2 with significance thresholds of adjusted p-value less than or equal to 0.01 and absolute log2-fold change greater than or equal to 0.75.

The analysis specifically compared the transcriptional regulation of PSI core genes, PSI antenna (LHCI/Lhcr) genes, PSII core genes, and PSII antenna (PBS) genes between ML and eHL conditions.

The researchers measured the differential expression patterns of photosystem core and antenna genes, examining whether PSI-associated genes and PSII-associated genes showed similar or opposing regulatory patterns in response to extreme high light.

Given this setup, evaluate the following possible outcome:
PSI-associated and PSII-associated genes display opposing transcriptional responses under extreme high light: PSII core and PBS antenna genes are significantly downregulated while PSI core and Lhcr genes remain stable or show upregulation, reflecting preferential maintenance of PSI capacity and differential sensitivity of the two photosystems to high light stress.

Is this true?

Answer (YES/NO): NO